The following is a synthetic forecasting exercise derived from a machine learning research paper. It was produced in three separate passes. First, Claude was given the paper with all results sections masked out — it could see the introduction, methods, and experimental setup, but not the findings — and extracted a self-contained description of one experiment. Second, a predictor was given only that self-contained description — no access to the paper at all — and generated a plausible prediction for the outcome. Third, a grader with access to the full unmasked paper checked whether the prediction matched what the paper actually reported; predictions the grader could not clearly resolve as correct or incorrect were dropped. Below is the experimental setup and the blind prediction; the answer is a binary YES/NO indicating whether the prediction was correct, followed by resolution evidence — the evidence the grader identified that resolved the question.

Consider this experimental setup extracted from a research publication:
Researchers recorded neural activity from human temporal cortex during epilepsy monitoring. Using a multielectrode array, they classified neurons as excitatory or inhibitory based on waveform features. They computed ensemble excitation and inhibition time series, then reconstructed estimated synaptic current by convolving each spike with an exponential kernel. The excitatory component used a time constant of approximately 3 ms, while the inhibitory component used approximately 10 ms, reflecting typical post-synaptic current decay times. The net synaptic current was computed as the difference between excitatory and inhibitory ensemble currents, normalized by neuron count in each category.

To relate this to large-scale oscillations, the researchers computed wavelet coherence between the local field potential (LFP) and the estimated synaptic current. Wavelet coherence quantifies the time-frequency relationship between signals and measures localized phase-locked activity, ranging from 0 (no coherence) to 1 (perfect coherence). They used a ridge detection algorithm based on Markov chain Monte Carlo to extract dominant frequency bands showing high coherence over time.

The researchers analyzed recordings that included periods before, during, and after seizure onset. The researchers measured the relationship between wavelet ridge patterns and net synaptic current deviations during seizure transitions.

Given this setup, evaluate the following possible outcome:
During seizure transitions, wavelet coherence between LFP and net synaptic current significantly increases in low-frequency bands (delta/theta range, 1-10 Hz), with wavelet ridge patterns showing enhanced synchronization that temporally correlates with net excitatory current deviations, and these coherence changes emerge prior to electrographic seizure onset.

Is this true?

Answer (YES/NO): NO